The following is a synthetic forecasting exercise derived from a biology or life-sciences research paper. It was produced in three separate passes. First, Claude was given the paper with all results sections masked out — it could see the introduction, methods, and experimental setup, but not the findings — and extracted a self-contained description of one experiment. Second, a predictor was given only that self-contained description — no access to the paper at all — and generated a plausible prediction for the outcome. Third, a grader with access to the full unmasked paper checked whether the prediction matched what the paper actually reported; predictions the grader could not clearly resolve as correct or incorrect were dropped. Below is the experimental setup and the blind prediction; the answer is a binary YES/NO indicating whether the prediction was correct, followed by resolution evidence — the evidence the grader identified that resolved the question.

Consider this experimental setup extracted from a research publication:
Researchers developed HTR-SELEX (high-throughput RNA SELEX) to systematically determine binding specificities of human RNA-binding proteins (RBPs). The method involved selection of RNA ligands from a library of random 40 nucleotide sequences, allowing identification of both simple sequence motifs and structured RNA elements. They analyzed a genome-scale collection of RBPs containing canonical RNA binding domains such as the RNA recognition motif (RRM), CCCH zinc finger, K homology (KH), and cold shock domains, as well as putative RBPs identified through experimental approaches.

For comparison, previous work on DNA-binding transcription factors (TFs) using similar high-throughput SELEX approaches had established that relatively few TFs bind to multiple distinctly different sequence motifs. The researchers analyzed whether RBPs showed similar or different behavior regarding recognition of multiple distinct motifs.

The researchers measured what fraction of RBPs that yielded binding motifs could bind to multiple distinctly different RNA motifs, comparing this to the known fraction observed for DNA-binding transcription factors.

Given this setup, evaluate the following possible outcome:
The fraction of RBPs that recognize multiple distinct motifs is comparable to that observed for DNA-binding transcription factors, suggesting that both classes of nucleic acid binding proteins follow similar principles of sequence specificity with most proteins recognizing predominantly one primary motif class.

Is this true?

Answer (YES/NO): NO